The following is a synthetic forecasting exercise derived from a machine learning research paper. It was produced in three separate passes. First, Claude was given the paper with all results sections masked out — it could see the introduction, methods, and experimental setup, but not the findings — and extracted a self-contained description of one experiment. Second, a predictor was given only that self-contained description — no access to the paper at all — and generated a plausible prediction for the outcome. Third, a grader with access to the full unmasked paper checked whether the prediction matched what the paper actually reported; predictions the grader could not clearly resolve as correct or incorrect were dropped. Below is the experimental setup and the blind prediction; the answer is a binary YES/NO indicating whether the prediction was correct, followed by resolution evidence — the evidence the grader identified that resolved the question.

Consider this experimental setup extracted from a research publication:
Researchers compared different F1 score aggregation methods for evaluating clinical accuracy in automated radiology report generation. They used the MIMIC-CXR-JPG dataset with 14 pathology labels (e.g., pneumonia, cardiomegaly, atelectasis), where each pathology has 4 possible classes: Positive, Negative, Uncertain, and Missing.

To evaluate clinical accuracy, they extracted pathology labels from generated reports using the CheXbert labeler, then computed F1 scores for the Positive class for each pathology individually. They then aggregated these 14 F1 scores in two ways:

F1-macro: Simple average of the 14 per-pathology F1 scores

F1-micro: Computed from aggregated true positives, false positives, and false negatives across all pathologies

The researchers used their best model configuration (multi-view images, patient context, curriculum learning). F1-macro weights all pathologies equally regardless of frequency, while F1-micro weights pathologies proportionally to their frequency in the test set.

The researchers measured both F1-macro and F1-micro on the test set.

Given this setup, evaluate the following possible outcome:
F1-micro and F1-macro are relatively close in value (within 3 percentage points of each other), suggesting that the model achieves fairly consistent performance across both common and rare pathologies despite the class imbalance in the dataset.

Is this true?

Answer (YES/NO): NO